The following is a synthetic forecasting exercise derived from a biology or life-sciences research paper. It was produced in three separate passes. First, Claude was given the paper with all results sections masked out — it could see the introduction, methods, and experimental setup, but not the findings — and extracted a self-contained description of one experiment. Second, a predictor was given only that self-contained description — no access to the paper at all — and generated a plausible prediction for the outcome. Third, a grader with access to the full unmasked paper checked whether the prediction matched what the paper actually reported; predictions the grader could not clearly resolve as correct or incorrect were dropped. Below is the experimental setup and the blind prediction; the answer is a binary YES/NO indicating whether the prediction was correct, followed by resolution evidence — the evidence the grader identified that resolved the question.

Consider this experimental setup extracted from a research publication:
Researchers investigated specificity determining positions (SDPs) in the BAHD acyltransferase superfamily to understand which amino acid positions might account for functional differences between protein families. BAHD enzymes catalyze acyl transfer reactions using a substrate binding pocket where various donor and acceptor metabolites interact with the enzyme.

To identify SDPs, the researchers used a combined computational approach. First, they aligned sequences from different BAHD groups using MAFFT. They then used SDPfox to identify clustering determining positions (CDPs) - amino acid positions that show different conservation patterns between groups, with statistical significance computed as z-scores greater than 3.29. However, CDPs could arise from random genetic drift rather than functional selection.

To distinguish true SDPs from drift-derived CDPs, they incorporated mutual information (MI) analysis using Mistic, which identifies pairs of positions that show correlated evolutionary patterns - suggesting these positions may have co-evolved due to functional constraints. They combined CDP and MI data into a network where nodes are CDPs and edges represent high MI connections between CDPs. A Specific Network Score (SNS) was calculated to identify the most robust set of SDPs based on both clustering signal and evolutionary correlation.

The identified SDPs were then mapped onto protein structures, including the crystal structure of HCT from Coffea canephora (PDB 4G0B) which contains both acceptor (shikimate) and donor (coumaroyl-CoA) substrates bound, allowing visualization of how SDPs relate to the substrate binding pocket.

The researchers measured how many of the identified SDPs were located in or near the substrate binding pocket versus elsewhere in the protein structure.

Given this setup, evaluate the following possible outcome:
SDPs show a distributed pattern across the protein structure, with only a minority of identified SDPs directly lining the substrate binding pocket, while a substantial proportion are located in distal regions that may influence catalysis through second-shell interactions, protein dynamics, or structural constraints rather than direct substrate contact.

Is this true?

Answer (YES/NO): YES